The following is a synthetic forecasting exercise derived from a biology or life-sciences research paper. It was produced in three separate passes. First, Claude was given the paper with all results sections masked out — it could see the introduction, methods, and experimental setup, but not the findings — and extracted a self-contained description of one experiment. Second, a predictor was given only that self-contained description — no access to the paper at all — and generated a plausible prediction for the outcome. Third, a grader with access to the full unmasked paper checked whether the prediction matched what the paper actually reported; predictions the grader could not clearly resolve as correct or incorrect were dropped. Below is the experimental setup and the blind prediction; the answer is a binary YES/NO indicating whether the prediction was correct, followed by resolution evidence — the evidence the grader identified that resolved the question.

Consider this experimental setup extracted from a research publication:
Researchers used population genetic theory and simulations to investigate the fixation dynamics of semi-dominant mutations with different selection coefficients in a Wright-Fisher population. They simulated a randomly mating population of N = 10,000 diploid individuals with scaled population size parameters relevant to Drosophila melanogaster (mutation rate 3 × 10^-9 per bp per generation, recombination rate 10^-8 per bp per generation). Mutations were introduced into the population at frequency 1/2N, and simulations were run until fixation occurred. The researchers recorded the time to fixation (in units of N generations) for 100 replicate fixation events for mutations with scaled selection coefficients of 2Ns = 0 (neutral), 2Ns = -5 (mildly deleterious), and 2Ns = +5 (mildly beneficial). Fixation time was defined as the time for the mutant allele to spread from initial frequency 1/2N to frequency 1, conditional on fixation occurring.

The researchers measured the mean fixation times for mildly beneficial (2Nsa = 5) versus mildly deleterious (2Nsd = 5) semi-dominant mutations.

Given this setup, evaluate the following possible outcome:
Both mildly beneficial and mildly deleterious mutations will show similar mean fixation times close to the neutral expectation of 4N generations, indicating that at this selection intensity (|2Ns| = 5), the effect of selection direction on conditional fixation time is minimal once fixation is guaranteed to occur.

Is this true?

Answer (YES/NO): NO